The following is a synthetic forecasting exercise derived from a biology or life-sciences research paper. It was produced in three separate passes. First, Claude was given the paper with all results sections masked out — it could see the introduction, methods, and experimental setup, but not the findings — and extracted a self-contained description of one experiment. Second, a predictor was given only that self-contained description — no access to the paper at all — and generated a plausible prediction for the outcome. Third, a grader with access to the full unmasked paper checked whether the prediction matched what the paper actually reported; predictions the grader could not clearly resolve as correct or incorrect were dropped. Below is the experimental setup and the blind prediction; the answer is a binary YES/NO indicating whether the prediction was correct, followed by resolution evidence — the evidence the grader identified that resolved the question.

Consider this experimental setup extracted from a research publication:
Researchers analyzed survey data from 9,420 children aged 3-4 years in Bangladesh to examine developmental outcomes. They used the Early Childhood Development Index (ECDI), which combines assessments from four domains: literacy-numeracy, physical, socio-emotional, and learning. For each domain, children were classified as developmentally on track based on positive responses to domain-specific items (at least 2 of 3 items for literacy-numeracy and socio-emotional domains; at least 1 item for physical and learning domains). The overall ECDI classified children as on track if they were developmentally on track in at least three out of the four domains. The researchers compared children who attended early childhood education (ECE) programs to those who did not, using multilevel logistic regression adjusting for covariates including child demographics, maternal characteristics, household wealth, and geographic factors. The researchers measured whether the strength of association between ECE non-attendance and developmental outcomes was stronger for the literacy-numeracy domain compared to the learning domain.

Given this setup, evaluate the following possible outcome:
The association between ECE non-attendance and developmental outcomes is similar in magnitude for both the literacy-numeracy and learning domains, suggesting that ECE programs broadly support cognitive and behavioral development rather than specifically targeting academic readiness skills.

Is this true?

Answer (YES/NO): NO